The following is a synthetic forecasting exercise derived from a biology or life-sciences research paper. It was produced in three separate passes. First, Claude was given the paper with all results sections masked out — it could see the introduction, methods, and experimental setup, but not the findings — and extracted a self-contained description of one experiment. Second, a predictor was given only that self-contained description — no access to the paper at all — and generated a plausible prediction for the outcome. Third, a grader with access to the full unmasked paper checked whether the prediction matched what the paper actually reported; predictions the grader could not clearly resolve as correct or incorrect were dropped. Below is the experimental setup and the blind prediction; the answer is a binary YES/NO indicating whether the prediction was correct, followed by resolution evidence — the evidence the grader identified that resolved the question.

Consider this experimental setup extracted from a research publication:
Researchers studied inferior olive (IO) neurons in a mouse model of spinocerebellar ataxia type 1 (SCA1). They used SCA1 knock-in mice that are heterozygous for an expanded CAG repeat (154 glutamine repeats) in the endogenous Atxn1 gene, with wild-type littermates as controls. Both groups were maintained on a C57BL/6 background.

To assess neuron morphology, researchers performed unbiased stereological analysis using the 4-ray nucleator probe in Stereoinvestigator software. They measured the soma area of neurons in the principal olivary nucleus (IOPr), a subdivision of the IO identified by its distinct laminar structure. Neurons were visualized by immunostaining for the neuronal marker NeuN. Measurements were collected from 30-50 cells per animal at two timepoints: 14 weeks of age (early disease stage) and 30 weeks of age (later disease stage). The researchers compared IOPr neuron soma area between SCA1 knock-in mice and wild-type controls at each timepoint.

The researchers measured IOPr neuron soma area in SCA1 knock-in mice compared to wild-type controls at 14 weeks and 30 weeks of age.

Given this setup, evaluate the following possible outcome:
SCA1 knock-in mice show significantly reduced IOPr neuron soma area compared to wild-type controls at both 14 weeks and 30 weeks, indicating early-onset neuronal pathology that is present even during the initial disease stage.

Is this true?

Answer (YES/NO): NO